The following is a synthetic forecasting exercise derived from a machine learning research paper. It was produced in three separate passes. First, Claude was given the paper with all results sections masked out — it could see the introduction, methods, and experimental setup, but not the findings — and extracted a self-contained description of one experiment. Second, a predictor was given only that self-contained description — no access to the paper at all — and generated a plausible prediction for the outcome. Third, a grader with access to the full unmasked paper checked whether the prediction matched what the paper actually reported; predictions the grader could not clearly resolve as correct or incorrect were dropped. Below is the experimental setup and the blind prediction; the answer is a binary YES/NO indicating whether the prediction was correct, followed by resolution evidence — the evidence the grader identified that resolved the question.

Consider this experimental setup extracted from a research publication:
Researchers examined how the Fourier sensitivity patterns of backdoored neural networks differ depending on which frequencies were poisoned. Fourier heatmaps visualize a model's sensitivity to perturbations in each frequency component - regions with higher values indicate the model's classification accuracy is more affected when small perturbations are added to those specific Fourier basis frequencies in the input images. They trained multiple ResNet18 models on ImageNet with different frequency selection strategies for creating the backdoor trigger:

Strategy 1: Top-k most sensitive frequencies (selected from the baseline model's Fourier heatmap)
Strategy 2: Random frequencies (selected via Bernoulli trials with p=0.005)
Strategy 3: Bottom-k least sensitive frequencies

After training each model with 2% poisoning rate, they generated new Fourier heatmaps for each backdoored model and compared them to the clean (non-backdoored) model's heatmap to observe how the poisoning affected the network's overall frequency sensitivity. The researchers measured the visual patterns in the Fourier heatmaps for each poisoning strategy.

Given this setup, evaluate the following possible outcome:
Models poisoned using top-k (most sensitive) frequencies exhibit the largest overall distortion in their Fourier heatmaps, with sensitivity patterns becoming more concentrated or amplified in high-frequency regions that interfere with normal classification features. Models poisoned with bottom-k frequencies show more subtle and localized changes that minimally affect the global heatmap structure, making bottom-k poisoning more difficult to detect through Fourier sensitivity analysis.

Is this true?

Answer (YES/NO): NO